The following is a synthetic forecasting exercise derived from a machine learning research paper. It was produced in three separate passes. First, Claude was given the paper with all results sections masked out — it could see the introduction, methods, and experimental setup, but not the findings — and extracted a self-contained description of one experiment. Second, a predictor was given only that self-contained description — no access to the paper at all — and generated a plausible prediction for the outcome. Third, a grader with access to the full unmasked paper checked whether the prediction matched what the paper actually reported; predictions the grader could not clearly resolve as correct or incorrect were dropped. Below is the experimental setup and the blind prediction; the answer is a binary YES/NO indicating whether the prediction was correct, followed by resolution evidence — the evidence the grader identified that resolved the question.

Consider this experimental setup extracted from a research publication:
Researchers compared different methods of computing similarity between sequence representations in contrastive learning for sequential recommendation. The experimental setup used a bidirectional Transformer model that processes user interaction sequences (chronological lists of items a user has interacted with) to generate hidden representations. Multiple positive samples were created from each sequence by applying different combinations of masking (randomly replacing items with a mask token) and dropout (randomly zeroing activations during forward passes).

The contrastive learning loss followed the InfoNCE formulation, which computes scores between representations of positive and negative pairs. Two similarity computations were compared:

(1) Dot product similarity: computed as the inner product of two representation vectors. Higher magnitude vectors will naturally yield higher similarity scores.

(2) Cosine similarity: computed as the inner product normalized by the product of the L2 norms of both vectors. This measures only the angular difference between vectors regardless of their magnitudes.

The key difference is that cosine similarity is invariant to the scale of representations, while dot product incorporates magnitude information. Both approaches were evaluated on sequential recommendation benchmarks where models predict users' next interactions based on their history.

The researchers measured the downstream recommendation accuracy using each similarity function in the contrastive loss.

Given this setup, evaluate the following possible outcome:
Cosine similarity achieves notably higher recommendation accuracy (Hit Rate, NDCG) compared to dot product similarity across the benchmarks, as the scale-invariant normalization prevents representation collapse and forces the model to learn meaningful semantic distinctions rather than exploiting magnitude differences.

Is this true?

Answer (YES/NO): YES